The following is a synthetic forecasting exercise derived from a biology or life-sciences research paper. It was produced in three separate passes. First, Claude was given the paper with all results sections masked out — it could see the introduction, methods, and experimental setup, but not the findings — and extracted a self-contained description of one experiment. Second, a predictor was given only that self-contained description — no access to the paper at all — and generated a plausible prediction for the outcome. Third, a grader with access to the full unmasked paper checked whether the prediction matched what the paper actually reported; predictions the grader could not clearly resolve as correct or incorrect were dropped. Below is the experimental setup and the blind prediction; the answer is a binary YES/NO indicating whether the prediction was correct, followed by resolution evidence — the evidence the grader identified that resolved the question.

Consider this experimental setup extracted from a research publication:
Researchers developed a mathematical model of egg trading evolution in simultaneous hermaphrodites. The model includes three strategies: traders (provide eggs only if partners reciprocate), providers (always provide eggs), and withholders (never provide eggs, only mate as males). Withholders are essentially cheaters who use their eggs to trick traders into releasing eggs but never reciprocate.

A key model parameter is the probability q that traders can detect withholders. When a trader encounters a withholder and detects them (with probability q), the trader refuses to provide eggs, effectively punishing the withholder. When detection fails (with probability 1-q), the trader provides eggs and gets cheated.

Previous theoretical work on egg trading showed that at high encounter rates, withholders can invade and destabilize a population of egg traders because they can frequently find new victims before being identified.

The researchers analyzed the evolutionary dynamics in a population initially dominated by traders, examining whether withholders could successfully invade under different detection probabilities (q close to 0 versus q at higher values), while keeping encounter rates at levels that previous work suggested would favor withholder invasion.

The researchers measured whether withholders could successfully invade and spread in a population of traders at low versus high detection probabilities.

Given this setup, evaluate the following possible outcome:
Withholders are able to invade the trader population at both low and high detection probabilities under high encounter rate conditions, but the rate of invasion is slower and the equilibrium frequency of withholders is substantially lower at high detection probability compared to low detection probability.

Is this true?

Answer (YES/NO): NO